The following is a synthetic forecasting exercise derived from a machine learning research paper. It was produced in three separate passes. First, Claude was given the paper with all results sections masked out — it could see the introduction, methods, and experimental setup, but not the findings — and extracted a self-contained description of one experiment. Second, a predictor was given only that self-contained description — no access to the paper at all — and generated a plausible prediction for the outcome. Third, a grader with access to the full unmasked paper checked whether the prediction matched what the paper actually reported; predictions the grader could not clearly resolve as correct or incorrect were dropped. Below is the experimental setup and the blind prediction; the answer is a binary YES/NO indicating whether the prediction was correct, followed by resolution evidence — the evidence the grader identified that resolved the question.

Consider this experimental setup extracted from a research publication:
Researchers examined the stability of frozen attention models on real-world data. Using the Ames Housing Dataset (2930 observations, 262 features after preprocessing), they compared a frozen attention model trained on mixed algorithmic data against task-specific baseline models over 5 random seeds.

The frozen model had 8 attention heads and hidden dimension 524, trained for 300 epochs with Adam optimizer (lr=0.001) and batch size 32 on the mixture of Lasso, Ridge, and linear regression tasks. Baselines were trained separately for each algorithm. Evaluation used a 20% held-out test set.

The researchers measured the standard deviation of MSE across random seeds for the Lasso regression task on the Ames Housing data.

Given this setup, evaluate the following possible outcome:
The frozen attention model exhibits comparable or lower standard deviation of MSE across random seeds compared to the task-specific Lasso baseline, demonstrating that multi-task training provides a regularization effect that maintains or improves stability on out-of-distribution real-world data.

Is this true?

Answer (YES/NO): YES